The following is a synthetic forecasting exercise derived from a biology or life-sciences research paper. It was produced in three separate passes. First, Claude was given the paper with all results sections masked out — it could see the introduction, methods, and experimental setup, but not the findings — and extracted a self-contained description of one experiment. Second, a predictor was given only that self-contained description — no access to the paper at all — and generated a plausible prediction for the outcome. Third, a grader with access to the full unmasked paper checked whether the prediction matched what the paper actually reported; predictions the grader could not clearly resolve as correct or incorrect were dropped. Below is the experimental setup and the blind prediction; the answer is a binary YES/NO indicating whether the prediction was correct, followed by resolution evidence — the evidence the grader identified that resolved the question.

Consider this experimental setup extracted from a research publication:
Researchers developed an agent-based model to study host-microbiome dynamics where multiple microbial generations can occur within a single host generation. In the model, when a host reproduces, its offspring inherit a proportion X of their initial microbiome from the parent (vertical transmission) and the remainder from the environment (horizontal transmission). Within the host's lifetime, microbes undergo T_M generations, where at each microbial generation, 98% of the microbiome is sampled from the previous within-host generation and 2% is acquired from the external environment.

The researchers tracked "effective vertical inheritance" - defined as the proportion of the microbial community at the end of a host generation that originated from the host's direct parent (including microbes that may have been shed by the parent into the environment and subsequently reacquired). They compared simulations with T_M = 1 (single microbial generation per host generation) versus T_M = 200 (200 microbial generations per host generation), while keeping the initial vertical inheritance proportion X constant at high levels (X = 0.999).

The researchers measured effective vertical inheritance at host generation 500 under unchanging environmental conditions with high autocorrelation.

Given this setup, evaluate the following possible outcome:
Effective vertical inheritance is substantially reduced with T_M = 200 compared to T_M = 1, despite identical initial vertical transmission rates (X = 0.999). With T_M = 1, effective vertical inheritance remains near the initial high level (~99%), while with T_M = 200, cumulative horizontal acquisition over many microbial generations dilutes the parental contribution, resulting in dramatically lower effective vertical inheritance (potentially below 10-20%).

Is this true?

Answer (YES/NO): YES